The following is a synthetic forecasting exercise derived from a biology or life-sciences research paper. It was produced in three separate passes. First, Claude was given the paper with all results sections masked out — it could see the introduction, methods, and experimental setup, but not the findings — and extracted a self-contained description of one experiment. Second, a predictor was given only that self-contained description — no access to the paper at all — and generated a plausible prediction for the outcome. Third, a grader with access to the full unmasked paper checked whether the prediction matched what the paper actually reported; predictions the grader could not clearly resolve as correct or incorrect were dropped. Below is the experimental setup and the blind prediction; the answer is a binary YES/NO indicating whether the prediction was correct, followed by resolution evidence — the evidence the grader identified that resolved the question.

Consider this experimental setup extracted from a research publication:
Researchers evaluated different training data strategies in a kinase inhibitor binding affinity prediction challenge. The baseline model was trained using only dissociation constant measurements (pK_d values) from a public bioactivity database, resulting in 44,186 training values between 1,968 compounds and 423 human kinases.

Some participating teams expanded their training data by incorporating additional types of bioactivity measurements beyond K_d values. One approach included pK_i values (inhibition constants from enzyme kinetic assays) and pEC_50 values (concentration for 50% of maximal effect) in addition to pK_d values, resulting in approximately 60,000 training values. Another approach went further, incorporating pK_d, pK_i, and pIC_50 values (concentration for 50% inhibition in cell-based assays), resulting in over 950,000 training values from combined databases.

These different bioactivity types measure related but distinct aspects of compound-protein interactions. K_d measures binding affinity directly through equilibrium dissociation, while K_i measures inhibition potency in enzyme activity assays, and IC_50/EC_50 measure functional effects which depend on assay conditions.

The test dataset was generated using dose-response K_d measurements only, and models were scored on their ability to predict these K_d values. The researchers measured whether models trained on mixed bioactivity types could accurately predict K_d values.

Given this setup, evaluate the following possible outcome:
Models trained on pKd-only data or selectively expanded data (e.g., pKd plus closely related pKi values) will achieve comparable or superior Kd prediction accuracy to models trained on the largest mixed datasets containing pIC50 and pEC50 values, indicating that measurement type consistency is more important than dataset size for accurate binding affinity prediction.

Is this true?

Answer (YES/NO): NO